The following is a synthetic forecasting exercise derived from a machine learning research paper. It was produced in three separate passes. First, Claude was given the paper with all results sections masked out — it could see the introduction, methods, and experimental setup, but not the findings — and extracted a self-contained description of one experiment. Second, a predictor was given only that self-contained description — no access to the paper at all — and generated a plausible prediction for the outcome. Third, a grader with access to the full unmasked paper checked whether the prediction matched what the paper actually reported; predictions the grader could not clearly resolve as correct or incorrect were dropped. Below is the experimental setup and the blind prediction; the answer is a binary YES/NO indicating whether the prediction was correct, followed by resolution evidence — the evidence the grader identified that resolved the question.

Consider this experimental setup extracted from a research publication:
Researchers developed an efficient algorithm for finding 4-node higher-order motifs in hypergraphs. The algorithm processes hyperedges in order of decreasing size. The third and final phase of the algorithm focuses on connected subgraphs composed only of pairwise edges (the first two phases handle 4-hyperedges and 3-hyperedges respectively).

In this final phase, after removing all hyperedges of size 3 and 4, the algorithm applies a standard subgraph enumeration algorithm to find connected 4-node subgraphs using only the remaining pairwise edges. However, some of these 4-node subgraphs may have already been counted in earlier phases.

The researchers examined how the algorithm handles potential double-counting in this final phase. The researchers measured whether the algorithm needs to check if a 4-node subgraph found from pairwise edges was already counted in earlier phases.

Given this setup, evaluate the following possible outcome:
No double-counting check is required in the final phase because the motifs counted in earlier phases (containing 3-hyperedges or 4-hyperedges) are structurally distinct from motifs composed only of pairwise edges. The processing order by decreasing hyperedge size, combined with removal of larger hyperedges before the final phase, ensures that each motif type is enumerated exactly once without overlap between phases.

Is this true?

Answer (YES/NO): NO